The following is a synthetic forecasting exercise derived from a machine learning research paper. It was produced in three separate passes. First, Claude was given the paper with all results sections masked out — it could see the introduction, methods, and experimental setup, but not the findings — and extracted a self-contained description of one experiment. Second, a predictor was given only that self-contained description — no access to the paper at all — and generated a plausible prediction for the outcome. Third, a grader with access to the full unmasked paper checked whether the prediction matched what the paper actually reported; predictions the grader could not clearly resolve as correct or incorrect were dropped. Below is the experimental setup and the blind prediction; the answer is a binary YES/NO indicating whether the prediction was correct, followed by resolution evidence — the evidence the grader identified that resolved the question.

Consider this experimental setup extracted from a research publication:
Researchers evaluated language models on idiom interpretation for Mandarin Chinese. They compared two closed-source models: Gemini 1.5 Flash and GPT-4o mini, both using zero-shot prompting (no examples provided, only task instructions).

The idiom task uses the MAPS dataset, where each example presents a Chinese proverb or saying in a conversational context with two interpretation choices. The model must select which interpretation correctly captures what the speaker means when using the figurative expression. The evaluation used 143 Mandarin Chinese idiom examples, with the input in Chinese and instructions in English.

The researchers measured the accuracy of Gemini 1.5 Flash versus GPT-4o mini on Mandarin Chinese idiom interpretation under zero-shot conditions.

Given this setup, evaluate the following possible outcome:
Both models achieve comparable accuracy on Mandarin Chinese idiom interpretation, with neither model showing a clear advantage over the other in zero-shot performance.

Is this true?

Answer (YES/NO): NO